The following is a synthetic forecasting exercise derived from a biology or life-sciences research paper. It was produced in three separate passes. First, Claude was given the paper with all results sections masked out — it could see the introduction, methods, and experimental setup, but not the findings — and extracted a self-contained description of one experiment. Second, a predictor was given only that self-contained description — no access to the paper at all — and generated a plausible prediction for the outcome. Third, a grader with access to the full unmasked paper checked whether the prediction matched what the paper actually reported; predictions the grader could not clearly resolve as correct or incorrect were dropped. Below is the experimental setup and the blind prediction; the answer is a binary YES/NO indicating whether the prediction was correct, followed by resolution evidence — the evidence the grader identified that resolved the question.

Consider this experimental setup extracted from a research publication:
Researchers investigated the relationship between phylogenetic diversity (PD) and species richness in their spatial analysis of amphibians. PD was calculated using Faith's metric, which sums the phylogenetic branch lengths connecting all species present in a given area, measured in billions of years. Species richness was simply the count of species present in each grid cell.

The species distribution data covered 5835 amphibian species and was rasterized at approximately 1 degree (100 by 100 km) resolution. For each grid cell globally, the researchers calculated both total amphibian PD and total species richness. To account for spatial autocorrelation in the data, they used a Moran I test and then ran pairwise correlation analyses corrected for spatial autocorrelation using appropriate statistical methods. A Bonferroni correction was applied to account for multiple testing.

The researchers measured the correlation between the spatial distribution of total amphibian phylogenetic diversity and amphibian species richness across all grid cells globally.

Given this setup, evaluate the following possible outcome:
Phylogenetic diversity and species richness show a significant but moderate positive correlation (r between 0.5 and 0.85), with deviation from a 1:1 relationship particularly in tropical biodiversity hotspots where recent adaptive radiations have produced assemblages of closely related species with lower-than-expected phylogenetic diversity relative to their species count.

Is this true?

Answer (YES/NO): NO